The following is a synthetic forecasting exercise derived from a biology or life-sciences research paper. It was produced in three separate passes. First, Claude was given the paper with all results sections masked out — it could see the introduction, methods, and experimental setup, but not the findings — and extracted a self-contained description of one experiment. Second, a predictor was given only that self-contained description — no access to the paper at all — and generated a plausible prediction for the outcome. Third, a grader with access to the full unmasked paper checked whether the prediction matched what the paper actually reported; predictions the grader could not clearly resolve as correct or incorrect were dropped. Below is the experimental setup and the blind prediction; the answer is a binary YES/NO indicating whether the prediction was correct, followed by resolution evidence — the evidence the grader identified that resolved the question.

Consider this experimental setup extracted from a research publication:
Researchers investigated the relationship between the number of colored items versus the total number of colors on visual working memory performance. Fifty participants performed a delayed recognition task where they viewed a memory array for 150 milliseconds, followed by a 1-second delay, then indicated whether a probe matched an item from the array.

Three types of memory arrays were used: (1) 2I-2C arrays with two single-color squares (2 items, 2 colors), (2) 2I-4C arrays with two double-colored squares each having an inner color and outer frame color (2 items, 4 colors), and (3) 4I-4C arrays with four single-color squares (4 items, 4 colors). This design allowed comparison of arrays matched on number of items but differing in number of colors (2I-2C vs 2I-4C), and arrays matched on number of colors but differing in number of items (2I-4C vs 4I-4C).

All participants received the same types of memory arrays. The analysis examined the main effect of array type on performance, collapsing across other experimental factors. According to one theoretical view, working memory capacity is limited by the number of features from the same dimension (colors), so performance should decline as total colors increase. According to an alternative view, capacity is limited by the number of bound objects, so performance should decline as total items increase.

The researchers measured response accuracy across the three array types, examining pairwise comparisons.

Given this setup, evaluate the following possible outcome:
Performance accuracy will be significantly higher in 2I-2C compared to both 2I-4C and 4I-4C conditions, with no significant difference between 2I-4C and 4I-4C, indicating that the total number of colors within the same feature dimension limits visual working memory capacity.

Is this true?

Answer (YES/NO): NO